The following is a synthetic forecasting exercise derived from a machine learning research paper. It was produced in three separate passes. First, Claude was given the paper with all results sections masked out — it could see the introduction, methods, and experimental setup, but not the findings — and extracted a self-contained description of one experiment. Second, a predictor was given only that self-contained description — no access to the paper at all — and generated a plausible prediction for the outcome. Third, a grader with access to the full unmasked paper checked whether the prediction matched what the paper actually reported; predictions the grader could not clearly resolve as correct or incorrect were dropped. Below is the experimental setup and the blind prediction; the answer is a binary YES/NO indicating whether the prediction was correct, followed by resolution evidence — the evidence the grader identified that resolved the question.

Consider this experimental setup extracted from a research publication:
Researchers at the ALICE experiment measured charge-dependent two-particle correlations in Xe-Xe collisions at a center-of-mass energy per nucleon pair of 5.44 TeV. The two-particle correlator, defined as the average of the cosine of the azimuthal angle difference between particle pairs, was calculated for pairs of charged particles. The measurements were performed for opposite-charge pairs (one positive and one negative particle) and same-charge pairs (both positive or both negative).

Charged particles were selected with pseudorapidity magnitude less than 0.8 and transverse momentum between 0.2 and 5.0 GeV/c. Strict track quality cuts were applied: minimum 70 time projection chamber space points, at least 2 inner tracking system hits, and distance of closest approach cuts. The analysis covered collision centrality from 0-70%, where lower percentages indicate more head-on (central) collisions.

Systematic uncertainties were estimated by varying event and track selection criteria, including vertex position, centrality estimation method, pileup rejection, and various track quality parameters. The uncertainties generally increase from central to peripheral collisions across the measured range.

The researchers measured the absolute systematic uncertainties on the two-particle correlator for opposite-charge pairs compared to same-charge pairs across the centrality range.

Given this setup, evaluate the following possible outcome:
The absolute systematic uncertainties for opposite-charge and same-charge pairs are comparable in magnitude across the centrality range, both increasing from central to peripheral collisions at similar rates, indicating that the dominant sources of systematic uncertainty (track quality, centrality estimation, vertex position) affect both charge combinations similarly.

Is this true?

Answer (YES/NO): NO